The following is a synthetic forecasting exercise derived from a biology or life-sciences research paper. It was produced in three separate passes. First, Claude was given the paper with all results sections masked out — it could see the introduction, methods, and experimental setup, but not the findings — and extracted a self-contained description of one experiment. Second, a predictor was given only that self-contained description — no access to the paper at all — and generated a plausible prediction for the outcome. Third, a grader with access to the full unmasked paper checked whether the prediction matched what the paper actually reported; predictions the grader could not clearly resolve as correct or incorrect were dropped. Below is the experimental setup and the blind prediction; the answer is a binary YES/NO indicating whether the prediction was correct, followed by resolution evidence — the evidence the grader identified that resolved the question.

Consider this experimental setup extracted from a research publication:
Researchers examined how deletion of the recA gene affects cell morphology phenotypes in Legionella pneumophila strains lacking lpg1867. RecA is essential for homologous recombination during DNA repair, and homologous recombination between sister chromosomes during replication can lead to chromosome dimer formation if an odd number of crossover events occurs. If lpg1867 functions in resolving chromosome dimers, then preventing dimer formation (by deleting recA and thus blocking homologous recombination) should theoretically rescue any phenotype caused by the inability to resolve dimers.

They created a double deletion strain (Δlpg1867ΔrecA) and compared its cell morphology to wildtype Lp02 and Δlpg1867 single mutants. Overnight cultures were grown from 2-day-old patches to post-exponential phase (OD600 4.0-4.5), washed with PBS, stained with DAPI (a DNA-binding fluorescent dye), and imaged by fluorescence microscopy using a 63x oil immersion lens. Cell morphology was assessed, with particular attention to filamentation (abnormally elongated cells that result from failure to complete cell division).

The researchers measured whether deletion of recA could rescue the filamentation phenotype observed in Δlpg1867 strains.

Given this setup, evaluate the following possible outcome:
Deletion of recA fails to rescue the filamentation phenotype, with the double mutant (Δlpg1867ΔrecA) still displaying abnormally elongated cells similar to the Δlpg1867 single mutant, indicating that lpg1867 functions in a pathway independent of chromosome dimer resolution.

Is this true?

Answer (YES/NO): NO